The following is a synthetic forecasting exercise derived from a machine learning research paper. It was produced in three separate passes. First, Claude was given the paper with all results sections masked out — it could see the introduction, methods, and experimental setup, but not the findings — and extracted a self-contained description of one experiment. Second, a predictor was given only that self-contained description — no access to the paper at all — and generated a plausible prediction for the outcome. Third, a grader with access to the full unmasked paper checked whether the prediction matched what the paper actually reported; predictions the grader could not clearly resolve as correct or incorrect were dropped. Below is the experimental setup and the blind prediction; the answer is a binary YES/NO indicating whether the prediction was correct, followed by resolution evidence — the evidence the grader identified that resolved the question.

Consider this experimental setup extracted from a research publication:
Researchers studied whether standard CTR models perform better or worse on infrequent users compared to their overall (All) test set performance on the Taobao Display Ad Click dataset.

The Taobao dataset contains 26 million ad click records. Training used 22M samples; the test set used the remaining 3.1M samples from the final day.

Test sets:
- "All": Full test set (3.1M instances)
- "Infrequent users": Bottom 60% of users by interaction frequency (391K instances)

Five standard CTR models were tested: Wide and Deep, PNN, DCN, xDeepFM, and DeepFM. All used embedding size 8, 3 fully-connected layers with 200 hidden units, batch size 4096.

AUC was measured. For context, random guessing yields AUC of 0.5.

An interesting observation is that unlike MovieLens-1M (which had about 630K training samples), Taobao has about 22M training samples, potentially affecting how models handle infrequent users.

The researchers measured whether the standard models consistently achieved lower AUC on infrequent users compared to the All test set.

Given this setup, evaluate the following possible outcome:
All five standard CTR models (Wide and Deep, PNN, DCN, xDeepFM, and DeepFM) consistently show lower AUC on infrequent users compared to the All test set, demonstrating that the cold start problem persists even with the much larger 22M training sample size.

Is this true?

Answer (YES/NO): YES